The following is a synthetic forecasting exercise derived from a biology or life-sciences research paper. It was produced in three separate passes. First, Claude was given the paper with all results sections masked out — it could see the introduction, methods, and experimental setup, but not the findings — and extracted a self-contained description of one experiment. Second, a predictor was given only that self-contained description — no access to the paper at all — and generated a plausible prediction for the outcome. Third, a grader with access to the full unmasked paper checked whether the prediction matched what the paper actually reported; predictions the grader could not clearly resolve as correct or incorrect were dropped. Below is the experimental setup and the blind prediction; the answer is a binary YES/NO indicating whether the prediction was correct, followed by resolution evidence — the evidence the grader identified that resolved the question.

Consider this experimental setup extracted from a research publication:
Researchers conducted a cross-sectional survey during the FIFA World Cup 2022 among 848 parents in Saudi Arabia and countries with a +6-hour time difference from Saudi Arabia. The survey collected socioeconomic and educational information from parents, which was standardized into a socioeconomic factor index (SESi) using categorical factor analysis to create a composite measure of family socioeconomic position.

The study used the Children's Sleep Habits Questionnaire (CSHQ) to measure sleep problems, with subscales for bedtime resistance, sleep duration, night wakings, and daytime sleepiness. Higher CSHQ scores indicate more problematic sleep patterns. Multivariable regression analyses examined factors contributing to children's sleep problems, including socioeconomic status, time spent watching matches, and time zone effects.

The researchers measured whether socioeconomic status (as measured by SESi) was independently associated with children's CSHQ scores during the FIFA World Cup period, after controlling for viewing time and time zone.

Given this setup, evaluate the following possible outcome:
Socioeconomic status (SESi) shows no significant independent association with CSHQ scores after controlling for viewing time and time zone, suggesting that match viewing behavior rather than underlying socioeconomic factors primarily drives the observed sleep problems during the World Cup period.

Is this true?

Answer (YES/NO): NO